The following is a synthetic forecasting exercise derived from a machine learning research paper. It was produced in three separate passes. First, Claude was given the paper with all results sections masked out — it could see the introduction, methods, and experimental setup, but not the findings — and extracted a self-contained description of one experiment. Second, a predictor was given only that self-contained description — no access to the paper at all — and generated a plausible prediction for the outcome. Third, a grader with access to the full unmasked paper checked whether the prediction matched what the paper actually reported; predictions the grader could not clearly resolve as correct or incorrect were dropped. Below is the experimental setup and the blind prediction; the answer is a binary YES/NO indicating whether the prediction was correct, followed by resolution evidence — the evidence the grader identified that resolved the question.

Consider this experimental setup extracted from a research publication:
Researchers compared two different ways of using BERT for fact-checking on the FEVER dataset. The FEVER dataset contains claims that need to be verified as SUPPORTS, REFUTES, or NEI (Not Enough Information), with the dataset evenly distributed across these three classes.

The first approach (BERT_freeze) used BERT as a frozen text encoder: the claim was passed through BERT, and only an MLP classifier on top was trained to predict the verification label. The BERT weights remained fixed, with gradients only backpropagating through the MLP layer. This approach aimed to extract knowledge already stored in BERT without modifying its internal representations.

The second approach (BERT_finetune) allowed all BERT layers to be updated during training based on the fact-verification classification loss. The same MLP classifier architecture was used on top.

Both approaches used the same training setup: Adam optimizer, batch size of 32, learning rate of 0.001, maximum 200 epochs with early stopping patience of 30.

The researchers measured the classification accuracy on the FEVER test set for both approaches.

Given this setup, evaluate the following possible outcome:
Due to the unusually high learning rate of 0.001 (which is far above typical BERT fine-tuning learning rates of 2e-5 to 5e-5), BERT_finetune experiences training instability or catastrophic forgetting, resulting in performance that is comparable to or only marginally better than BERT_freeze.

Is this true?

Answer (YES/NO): NO